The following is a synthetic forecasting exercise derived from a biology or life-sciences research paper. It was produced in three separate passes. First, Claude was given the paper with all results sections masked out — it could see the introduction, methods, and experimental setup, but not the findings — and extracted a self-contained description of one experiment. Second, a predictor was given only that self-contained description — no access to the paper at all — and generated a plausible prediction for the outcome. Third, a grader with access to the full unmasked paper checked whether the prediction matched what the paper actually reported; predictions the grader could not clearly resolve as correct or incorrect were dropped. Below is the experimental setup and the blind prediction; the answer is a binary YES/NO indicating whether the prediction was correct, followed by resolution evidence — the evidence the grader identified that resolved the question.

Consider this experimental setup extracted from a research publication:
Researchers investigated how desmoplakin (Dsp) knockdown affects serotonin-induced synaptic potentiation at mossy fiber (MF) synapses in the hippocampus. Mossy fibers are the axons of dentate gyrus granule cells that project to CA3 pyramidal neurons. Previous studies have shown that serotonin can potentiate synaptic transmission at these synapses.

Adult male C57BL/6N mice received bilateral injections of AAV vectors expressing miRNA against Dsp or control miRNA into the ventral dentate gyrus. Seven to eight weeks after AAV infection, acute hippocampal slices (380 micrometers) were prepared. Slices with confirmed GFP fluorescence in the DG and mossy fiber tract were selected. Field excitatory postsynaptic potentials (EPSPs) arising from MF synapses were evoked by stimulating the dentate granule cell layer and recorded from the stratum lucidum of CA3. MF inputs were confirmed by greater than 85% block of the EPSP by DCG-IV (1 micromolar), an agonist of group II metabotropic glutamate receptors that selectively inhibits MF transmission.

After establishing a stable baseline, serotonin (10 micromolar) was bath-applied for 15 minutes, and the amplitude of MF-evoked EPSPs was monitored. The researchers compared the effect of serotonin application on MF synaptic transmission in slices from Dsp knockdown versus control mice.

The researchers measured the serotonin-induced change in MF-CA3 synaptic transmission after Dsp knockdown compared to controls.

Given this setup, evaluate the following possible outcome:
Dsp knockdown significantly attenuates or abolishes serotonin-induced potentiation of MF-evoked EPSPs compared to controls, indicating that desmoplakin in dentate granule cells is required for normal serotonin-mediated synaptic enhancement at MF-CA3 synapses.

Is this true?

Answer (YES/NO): YES